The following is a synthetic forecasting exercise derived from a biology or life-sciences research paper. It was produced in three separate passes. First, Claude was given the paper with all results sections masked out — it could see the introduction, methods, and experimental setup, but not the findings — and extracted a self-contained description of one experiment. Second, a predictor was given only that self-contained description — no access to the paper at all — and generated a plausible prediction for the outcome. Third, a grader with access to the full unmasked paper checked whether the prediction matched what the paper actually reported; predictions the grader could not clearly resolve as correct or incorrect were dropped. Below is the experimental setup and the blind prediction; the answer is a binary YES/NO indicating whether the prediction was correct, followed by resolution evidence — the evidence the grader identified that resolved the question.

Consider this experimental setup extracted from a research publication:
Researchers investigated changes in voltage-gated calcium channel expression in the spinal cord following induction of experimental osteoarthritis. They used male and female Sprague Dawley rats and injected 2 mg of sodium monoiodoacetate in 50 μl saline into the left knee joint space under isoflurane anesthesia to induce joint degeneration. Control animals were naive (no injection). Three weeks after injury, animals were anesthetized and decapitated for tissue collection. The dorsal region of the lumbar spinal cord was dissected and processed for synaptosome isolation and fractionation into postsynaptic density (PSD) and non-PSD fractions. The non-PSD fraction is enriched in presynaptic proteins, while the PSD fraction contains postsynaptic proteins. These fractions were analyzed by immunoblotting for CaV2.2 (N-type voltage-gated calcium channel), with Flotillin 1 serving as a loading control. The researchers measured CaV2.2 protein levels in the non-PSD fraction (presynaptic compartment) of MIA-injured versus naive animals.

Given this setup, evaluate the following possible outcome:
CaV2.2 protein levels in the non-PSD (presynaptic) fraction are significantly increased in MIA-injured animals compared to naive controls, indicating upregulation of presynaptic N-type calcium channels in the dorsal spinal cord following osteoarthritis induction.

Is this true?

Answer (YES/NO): YES